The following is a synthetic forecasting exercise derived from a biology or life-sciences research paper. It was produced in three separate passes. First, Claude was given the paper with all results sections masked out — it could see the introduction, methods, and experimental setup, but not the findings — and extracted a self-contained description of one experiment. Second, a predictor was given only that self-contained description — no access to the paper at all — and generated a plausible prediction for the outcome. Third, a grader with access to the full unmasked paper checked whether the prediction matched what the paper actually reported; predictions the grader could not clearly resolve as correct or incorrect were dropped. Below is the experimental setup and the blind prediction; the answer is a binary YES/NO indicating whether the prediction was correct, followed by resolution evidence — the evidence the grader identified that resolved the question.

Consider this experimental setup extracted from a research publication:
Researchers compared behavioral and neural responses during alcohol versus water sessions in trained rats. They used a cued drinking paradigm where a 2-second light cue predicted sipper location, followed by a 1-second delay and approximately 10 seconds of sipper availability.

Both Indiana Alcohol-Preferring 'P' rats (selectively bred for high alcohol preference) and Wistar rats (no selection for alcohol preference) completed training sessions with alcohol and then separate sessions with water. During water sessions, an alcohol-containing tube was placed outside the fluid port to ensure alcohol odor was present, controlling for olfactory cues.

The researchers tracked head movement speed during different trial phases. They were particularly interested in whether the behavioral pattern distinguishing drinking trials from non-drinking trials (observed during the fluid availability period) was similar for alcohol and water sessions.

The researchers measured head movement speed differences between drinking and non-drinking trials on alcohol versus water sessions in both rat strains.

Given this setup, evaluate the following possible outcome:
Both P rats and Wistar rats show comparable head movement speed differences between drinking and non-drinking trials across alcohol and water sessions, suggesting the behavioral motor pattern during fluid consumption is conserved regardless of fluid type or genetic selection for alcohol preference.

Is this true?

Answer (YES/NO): YES